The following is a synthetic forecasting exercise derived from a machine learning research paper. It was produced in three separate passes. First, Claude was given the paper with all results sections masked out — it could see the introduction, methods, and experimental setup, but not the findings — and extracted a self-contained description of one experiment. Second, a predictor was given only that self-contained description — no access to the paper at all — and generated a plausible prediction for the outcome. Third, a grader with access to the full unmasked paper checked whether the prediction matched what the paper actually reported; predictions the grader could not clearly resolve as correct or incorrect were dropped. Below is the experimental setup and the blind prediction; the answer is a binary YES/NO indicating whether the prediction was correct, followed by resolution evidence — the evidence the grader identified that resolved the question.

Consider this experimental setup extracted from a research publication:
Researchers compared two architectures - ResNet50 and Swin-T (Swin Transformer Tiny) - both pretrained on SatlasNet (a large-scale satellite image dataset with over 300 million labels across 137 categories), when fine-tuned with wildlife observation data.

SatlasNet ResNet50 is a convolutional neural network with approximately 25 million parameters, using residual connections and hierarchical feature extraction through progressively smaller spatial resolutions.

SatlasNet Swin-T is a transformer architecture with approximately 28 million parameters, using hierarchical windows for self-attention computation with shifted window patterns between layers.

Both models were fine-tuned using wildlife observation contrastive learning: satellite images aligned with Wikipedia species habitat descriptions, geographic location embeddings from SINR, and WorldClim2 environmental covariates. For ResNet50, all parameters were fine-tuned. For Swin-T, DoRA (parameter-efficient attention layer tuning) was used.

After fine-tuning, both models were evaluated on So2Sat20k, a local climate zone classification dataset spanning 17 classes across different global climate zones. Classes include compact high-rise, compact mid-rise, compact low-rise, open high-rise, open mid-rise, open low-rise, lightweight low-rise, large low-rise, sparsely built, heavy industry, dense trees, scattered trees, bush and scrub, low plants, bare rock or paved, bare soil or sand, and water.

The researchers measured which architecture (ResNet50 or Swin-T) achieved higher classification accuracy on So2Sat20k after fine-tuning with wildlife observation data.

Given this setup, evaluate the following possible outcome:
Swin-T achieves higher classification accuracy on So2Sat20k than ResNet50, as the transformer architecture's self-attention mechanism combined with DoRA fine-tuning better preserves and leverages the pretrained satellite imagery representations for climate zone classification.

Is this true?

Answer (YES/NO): YES